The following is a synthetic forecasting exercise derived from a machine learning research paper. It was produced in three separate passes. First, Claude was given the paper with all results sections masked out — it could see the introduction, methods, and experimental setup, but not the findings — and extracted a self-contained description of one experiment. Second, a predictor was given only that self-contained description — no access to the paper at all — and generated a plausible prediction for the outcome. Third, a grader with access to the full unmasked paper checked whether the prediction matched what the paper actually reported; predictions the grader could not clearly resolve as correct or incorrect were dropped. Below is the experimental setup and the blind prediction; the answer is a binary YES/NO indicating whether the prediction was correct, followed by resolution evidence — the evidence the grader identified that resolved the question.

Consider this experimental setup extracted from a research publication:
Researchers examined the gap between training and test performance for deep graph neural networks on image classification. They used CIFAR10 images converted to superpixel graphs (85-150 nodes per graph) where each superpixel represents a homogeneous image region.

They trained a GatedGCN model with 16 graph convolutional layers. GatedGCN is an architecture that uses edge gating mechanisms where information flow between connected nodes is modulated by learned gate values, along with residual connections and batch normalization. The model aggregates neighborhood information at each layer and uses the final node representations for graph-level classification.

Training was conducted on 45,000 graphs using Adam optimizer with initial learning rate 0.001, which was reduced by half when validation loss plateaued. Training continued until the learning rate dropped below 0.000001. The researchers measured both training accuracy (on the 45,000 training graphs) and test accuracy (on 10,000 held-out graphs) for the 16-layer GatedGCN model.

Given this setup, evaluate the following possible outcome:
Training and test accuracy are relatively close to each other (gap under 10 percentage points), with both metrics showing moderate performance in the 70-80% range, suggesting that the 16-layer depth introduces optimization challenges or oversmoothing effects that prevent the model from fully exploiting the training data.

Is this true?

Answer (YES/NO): NO